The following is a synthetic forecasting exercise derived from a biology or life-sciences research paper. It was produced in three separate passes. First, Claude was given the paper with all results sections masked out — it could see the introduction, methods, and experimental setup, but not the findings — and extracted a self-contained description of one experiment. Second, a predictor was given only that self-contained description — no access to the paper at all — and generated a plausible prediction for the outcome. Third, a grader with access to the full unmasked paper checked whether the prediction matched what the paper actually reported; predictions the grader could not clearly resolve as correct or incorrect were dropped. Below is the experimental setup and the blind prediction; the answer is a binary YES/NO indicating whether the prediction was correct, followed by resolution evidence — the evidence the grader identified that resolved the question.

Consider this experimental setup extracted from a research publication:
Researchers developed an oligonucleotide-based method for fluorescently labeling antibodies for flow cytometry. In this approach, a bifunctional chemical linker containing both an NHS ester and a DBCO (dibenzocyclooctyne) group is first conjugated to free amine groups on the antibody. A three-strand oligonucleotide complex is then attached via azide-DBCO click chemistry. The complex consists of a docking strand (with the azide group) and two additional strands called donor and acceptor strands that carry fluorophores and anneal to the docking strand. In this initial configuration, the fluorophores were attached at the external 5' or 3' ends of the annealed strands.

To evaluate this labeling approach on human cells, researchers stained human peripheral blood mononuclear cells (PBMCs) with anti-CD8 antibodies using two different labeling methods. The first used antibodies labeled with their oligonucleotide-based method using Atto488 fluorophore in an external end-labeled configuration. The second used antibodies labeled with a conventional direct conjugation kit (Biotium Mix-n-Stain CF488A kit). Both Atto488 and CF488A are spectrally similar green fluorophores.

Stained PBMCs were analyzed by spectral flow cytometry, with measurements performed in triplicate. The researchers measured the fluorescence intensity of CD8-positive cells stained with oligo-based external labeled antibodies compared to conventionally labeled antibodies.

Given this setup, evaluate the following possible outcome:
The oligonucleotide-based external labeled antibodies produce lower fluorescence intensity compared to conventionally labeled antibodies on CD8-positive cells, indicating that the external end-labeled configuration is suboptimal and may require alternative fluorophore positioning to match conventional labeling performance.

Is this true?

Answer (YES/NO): YES